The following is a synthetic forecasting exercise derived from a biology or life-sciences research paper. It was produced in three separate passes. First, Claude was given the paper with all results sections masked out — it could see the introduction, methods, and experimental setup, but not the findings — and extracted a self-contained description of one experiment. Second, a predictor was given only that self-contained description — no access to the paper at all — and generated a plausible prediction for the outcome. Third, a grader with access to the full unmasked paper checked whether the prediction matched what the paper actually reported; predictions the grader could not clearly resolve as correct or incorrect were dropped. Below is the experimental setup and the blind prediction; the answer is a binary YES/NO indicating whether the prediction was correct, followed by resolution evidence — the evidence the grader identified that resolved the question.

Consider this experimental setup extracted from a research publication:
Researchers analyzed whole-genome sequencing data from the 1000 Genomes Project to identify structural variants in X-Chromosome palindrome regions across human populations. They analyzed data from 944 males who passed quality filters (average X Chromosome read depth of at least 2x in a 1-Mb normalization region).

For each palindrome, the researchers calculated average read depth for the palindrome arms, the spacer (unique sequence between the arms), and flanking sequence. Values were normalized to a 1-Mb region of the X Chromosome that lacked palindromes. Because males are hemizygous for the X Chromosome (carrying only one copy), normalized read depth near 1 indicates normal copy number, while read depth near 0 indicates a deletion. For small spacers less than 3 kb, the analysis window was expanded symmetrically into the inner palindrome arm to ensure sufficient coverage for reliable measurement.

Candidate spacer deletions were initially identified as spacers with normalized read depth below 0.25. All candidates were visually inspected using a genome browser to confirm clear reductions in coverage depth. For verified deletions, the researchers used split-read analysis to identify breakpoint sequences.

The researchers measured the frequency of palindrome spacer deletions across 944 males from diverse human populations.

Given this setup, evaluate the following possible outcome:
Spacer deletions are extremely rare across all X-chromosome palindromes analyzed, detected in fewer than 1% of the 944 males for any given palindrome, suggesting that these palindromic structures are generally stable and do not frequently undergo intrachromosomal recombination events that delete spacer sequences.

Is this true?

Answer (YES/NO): NO